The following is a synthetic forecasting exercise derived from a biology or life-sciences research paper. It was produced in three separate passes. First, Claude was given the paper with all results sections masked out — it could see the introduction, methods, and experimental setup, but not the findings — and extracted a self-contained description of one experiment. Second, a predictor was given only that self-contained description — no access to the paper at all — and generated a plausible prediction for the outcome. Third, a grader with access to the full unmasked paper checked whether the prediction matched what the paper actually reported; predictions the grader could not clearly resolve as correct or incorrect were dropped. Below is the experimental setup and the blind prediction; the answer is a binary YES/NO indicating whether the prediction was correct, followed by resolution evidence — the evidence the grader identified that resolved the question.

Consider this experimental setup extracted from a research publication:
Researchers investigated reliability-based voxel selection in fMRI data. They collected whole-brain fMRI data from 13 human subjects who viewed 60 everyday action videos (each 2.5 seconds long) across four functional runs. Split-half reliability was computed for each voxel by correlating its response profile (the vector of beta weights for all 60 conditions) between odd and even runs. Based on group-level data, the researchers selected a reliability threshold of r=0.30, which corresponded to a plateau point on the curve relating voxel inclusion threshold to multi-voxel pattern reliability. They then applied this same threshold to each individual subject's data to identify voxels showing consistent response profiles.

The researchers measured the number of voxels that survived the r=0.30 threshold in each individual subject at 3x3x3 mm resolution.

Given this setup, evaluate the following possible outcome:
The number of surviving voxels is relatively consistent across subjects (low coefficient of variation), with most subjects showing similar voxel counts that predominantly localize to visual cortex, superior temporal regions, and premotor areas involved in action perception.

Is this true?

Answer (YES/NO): NO